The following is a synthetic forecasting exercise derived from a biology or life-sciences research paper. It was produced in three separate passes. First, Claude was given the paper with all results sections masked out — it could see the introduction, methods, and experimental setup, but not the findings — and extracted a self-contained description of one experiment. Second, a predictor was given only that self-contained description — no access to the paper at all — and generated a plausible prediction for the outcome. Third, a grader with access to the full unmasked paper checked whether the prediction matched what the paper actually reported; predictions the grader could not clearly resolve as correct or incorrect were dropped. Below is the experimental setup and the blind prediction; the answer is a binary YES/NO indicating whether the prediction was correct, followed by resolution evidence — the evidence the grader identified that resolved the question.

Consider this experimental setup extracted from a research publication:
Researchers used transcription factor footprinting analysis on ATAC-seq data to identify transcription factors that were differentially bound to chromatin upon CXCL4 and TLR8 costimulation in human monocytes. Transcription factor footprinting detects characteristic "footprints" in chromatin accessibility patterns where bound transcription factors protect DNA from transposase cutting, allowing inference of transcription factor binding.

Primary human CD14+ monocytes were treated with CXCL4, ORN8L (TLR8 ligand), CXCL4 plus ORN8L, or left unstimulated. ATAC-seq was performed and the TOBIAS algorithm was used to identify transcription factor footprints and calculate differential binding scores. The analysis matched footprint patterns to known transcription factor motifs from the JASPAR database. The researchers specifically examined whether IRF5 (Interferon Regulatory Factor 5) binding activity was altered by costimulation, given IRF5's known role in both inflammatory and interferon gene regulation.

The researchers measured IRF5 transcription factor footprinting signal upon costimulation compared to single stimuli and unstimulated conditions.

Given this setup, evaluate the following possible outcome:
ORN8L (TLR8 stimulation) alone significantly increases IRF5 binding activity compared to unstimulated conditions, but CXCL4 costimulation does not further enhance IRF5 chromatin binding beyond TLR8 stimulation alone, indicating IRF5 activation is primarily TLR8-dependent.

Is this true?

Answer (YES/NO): NO